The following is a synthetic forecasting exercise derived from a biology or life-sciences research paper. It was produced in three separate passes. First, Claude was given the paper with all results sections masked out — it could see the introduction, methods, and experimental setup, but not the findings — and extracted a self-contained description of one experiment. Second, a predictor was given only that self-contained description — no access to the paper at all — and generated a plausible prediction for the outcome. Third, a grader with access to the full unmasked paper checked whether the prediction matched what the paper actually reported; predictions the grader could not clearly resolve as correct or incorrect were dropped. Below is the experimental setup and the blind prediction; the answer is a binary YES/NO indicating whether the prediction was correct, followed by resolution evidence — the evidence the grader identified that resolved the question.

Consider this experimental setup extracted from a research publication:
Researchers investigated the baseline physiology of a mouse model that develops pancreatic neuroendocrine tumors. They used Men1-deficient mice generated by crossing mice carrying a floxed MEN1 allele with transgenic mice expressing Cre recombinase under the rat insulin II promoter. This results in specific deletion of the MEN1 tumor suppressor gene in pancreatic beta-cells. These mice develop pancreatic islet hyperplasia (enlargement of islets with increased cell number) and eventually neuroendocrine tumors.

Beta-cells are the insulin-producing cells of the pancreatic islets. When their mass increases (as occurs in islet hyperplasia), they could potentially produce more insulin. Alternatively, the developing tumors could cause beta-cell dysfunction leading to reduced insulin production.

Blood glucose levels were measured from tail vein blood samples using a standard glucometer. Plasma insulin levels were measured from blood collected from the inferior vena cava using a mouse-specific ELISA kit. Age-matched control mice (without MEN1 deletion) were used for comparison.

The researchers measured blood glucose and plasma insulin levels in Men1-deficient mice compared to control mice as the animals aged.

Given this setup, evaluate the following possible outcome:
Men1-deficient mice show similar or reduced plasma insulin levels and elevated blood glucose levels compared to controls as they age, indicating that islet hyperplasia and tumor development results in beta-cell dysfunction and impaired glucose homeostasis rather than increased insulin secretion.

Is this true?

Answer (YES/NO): NO